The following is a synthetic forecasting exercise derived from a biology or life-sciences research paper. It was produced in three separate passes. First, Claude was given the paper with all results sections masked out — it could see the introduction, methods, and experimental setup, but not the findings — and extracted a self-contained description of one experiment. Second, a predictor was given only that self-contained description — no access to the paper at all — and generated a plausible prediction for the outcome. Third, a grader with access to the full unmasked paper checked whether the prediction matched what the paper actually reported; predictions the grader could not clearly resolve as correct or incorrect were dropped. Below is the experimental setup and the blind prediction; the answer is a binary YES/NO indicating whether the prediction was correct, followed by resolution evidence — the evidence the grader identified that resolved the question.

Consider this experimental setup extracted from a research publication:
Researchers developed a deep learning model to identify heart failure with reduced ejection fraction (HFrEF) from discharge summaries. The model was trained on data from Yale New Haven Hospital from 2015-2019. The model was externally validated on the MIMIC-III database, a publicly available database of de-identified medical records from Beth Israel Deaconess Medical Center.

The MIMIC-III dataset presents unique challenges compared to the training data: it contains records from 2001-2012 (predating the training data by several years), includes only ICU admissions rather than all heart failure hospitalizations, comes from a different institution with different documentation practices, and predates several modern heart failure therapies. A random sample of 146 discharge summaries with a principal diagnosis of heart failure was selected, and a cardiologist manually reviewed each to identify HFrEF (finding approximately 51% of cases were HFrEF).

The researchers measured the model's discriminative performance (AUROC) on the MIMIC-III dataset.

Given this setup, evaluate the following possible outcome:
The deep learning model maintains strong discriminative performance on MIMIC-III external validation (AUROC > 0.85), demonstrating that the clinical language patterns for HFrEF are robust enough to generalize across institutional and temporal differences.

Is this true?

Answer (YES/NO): YES